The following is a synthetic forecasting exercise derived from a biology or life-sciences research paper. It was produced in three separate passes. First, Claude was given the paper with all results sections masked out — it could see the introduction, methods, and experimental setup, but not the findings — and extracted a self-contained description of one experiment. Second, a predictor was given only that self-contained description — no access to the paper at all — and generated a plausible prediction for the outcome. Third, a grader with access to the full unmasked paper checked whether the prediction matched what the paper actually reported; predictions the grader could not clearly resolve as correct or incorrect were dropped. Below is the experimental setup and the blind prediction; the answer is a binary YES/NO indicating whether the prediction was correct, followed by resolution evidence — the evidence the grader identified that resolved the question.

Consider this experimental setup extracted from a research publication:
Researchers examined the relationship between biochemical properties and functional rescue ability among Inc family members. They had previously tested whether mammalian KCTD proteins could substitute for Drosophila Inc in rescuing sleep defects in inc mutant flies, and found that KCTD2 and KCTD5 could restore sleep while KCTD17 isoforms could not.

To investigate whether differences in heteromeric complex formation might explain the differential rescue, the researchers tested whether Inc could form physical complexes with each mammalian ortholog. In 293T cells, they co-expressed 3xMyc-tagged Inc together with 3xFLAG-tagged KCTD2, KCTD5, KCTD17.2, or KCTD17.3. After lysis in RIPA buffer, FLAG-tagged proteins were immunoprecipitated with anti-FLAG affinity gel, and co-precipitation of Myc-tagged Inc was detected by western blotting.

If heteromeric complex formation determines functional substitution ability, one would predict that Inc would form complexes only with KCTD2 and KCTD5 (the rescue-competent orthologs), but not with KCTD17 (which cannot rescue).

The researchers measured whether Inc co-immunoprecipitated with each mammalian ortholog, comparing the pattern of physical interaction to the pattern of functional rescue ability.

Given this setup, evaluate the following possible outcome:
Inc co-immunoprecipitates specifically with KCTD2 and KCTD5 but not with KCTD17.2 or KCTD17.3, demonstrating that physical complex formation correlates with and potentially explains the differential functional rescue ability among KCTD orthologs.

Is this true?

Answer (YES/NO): NO